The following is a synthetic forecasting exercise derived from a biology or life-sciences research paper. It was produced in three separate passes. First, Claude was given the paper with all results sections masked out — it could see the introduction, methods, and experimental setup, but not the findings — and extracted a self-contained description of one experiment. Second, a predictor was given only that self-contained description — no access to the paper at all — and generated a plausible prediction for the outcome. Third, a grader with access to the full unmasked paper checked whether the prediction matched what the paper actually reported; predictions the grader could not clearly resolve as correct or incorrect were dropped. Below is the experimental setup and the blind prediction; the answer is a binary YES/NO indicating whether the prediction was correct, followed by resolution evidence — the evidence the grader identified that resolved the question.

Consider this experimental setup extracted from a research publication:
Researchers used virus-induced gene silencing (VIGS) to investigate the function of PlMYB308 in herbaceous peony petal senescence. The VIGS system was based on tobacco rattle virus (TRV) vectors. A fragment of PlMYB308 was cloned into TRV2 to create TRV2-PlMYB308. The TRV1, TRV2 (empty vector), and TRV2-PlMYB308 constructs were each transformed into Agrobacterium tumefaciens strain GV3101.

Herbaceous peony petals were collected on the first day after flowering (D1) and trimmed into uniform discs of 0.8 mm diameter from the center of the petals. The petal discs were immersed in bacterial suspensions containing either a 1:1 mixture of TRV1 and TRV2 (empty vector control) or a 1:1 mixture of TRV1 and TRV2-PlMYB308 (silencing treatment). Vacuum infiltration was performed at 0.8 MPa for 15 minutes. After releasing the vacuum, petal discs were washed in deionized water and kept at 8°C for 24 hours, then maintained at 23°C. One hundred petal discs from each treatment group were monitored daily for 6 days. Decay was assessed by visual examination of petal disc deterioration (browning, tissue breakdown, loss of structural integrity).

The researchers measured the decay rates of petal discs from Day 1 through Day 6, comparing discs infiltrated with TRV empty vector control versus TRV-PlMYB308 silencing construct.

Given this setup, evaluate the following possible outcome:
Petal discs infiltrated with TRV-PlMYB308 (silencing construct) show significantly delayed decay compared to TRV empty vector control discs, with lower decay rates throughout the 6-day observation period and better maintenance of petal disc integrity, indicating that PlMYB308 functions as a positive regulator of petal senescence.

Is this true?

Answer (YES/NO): YES